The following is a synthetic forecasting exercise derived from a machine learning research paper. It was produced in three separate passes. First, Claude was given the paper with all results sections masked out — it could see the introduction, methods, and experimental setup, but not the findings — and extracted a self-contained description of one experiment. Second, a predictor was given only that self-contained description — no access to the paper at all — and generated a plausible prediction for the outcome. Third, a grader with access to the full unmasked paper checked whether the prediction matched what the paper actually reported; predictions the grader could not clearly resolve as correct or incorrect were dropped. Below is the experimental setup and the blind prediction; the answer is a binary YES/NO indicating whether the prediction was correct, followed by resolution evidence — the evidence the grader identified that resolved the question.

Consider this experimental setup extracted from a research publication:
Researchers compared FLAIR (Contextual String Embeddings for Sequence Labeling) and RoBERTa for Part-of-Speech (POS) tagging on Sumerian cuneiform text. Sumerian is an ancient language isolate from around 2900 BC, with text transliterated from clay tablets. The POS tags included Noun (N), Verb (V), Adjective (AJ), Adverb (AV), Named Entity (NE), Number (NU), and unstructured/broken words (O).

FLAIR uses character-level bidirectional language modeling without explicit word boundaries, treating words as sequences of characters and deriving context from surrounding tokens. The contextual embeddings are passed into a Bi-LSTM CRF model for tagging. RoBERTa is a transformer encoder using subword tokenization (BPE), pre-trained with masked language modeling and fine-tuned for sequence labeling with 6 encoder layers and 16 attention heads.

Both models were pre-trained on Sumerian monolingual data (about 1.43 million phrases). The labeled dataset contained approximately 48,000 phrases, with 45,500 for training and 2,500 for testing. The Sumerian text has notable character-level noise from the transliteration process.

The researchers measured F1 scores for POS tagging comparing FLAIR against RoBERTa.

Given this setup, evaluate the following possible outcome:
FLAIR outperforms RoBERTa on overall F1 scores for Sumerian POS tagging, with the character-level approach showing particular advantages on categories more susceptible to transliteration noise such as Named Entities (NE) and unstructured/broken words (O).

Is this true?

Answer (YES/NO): NO